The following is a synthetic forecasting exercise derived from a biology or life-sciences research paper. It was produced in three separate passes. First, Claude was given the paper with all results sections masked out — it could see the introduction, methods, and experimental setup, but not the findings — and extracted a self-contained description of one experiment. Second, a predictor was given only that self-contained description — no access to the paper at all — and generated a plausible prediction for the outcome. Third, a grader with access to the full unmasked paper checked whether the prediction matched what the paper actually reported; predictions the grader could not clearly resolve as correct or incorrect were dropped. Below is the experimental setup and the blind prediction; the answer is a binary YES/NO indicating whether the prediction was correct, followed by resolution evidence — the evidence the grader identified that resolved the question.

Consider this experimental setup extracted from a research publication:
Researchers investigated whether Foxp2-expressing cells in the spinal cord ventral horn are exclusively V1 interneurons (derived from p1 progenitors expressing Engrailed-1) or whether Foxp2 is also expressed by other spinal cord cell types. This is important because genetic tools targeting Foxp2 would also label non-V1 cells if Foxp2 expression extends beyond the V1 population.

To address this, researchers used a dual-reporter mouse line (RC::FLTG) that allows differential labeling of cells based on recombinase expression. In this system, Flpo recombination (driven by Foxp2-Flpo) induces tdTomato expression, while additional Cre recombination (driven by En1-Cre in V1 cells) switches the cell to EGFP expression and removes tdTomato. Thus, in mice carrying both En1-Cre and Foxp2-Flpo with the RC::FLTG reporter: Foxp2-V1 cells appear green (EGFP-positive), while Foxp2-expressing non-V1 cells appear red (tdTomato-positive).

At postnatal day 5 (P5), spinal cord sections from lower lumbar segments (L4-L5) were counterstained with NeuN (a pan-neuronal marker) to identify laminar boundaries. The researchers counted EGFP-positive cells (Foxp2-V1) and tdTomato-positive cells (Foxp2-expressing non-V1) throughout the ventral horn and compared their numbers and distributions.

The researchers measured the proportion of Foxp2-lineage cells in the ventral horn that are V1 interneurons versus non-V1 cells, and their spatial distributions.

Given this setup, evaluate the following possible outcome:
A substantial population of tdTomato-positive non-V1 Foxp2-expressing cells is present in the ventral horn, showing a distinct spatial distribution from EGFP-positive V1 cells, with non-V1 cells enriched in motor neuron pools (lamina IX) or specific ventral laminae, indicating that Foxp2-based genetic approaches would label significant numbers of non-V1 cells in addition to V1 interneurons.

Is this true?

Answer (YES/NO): NO